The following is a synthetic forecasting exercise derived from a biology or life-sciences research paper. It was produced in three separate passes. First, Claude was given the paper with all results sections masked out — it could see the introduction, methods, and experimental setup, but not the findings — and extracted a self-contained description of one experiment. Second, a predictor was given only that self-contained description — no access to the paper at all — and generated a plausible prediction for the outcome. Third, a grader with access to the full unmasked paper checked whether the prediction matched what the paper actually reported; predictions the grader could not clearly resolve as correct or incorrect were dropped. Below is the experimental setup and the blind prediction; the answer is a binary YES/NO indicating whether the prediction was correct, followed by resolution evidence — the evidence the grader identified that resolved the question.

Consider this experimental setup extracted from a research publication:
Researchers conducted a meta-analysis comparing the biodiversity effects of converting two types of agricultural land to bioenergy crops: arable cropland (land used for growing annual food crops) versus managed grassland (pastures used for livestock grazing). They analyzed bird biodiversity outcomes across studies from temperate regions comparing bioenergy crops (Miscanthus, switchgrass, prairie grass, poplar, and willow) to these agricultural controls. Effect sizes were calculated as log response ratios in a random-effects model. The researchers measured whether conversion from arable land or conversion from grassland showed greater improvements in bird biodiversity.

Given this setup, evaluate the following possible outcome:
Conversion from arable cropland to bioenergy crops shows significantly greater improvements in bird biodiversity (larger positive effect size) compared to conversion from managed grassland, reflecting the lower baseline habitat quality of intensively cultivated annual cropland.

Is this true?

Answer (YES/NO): YES